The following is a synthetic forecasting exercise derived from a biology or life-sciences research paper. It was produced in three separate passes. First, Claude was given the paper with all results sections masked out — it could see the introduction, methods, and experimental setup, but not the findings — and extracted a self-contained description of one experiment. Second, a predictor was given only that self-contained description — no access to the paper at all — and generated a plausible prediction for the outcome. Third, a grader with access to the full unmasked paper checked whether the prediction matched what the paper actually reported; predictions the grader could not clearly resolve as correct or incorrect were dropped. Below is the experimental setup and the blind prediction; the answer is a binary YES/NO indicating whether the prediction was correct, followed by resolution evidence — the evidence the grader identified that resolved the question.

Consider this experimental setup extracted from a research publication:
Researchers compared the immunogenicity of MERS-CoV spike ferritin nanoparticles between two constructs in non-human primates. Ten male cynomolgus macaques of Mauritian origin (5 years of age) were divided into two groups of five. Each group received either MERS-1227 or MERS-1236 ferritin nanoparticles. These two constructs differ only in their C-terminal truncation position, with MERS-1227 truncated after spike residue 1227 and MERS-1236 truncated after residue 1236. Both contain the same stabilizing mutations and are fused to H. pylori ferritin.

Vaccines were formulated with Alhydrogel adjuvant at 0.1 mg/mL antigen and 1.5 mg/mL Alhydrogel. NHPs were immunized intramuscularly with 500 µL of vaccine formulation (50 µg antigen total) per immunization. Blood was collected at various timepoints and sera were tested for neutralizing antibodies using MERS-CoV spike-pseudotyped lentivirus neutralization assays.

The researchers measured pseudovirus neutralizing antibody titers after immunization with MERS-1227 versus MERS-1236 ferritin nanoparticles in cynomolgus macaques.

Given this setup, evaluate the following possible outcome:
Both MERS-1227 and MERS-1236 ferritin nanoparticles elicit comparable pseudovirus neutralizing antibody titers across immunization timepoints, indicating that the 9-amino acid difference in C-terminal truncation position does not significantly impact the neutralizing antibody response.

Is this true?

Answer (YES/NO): YES